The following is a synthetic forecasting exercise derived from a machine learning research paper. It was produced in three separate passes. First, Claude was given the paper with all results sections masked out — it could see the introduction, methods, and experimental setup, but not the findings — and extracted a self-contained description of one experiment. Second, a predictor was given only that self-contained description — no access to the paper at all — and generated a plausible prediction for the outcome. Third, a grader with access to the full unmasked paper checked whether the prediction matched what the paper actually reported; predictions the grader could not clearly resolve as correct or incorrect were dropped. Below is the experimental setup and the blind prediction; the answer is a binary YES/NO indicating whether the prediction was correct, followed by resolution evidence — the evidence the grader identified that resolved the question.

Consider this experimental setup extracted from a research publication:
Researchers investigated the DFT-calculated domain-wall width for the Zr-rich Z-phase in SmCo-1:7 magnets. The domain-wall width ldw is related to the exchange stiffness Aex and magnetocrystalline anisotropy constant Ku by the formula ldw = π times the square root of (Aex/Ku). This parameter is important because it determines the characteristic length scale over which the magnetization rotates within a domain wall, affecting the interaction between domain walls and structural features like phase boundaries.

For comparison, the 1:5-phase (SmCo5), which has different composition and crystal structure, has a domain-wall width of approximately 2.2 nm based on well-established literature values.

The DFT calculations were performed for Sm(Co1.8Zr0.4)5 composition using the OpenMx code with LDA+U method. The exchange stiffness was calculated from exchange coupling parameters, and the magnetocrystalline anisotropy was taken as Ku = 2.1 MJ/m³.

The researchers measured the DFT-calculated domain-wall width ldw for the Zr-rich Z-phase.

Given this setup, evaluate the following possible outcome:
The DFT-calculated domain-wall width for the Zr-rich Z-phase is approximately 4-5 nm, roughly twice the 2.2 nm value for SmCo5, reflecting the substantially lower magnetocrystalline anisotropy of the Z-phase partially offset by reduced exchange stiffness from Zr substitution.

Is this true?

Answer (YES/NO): YES